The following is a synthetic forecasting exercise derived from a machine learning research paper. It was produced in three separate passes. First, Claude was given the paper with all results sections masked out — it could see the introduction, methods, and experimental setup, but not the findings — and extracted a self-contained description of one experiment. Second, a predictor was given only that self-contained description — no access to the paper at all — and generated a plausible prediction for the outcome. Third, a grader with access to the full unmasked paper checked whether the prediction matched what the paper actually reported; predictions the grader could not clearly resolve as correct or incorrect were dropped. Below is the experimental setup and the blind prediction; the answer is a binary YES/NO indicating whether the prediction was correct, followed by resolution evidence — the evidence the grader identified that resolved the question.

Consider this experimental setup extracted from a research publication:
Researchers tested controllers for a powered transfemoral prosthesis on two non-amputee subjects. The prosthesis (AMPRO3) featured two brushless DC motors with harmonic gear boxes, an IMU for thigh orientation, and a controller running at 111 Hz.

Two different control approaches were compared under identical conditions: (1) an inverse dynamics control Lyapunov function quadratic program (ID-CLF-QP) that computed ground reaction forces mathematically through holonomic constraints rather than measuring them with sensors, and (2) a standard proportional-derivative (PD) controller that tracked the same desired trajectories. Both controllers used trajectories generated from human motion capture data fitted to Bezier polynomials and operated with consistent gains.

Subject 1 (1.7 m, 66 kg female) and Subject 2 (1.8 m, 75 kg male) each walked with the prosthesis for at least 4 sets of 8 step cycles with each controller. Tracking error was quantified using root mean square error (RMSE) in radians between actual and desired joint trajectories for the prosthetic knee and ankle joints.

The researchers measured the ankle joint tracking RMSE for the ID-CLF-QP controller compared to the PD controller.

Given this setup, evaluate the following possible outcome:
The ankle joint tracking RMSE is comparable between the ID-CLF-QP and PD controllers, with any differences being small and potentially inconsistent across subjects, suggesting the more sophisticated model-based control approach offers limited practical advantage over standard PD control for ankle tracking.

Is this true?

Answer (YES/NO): NO